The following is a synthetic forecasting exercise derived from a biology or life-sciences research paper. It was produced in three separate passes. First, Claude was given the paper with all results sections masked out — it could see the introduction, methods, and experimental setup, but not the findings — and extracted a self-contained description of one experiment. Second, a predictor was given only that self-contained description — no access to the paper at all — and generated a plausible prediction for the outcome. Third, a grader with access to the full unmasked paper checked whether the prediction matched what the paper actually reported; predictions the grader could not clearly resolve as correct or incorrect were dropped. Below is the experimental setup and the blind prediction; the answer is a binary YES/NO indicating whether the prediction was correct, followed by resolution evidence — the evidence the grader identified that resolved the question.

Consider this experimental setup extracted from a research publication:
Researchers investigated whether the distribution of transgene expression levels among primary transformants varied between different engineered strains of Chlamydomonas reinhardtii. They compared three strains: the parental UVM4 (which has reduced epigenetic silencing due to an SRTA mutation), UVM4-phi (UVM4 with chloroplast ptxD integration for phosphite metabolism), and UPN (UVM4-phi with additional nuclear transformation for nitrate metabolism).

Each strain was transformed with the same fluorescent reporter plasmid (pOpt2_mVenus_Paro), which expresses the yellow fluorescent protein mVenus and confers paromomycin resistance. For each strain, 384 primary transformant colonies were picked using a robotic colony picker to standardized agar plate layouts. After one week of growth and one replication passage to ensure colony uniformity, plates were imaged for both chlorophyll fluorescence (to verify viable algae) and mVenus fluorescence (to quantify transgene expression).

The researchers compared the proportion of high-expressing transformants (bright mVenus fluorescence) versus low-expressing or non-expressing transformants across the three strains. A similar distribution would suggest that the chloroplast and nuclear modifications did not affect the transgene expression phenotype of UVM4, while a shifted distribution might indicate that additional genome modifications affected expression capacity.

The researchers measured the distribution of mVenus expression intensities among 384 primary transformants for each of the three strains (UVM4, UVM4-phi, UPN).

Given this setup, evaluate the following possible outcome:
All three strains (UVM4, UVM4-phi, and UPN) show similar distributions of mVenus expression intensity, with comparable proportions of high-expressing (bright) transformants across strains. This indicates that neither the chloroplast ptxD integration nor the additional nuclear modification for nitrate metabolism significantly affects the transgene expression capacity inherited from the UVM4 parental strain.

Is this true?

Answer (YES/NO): YES